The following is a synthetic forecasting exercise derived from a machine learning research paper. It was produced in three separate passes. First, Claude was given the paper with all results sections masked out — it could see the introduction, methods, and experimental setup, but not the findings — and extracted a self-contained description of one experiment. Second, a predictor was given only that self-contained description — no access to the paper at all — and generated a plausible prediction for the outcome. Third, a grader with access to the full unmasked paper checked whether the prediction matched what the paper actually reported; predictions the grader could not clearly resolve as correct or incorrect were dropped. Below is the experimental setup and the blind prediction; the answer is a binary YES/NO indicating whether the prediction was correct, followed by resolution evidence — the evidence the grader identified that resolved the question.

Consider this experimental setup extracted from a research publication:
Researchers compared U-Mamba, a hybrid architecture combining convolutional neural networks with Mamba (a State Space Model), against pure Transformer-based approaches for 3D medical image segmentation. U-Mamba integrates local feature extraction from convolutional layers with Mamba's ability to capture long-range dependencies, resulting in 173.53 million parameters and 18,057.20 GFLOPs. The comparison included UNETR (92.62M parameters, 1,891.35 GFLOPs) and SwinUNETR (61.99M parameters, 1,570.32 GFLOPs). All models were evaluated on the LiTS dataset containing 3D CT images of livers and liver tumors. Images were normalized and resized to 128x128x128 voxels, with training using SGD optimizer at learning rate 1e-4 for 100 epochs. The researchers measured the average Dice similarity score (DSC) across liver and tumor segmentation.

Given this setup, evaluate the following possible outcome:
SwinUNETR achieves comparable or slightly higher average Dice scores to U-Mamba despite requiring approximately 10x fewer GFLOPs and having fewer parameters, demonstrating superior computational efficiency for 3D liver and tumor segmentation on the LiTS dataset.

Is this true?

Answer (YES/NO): NO